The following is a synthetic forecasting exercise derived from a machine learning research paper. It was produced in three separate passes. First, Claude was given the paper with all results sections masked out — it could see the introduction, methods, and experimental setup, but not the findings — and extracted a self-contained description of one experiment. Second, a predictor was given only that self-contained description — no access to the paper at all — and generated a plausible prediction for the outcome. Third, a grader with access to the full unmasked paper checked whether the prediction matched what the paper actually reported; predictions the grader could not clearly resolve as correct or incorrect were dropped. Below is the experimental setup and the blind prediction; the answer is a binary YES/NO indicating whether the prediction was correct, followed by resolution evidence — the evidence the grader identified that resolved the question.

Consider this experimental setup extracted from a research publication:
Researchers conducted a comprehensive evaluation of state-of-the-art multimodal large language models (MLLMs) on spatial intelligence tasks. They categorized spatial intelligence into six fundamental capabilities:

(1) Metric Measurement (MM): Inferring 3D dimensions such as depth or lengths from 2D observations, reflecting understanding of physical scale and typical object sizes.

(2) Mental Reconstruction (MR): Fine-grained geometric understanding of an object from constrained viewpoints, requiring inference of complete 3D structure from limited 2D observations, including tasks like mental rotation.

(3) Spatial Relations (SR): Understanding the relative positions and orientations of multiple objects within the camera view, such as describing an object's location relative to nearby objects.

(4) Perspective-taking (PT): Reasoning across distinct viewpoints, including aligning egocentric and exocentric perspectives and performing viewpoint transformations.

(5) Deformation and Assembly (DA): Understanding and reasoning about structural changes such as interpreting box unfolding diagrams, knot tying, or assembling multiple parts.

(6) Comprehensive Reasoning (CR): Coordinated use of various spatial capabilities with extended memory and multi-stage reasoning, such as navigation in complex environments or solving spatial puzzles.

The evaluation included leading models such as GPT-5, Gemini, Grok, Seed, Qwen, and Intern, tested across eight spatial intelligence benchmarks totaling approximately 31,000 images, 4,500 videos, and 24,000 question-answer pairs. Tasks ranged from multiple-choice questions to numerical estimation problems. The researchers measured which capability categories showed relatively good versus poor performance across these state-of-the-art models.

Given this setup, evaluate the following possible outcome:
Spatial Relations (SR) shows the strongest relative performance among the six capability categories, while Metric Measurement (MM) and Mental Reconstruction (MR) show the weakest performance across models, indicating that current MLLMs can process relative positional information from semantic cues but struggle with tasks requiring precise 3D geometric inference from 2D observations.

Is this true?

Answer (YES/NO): NO